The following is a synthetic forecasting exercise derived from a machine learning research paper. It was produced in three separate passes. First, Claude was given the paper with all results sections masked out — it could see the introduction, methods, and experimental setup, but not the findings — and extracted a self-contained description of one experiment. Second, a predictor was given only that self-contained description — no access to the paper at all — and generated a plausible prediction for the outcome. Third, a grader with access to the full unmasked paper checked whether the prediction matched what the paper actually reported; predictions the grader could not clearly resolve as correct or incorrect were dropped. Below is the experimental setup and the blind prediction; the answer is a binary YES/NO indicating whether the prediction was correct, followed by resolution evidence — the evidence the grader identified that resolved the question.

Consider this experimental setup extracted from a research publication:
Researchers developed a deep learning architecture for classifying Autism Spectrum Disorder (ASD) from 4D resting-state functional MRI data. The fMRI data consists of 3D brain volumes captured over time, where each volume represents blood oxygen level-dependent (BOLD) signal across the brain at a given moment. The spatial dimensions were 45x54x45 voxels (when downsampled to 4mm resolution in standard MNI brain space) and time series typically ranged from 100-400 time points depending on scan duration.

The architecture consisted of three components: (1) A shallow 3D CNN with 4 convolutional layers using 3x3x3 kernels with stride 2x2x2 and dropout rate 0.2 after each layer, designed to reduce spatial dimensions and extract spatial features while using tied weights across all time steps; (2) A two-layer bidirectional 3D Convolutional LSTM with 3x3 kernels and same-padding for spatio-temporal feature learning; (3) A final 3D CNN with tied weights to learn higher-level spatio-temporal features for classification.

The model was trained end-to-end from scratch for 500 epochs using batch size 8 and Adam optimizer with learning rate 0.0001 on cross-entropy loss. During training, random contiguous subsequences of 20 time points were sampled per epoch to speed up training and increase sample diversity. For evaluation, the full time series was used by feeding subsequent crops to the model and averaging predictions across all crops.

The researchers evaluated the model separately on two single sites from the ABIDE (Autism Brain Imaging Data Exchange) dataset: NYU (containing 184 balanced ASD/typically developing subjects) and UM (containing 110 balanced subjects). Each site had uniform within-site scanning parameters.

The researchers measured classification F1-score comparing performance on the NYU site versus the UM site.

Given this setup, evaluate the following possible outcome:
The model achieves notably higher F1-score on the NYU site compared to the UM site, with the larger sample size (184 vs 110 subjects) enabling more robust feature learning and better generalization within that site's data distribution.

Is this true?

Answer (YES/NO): YES